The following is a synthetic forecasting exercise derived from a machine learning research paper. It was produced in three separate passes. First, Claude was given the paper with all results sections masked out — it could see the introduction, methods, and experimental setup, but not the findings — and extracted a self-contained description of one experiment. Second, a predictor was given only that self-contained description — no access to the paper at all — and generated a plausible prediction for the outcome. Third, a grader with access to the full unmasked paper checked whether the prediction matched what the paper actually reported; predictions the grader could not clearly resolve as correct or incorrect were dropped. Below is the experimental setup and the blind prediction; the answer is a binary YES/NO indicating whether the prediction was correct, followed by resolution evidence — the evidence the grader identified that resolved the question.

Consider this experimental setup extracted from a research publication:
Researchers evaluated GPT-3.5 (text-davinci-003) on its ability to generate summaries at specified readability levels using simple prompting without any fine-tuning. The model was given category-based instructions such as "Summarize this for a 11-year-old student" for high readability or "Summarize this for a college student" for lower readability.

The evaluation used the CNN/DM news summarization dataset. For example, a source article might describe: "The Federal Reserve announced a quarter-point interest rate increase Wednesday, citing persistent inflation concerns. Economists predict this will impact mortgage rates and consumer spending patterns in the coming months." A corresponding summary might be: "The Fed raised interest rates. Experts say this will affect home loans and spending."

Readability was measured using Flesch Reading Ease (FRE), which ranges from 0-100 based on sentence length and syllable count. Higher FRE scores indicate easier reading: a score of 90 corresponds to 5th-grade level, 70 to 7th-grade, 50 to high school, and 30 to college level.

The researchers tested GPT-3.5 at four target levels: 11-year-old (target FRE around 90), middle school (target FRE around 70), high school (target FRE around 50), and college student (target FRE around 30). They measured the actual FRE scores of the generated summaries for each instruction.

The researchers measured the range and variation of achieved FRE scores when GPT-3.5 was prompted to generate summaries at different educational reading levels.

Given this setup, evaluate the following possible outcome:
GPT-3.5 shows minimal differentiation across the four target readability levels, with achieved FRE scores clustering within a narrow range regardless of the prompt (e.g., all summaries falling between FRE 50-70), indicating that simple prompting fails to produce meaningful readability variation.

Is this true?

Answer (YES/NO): NO